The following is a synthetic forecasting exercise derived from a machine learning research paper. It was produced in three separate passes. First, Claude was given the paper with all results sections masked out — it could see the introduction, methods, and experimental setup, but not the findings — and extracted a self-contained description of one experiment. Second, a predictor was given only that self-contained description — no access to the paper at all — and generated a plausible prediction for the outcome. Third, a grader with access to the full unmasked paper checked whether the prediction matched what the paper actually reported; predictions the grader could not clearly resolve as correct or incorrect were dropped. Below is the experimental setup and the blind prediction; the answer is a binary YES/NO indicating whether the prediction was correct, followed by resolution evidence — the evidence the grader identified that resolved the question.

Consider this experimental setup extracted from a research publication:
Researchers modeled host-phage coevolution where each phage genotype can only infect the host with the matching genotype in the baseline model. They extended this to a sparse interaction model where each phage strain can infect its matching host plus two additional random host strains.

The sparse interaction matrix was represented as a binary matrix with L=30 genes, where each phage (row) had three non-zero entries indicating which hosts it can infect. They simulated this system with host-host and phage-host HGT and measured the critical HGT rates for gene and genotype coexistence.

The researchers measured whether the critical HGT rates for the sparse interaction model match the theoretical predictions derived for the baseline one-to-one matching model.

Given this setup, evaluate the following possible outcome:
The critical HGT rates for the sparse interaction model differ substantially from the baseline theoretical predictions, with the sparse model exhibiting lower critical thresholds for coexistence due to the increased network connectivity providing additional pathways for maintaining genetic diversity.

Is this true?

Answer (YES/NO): NO